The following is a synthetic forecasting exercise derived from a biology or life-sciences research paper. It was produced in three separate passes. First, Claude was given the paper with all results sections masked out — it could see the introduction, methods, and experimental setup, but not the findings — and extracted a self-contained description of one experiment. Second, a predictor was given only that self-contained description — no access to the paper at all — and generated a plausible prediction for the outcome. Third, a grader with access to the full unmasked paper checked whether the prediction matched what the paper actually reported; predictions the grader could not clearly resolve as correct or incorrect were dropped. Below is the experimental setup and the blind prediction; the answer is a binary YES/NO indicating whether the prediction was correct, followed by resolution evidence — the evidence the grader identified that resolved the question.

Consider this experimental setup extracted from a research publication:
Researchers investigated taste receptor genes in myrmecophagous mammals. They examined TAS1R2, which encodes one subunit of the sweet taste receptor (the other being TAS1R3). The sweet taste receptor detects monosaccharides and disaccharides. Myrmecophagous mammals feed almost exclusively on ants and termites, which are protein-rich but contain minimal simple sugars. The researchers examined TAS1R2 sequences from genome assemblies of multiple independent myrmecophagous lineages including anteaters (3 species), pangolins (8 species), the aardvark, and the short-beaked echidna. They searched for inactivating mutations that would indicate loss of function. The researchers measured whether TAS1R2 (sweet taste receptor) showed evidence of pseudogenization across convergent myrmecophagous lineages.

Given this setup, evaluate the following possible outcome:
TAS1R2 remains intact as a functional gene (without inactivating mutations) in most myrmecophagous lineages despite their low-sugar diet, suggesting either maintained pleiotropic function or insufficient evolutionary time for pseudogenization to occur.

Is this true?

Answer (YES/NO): YES